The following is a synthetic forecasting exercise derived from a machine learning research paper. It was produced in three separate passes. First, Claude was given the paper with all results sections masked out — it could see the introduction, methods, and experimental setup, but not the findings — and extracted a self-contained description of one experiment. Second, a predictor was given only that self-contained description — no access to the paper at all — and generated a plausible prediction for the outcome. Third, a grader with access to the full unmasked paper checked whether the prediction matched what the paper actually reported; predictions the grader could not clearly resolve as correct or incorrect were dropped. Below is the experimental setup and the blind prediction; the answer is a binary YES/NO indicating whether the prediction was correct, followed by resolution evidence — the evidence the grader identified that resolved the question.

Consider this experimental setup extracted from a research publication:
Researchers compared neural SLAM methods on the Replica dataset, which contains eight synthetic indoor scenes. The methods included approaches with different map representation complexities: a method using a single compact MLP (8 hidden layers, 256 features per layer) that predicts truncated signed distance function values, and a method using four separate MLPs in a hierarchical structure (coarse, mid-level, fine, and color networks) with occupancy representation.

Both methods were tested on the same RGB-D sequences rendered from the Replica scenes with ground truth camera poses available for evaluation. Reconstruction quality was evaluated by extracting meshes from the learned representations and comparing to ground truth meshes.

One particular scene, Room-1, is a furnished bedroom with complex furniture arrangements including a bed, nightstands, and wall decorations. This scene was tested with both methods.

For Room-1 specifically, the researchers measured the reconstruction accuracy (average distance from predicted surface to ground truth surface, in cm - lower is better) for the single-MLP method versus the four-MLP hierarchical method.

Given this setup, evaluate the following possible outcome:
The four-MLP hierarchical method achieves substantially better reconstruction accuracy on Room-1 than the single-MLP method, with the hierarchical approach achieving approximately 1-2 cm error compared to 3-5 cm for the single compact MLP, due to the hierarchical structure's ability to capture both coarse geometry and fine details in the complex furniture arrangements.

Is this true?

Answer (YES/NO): NO